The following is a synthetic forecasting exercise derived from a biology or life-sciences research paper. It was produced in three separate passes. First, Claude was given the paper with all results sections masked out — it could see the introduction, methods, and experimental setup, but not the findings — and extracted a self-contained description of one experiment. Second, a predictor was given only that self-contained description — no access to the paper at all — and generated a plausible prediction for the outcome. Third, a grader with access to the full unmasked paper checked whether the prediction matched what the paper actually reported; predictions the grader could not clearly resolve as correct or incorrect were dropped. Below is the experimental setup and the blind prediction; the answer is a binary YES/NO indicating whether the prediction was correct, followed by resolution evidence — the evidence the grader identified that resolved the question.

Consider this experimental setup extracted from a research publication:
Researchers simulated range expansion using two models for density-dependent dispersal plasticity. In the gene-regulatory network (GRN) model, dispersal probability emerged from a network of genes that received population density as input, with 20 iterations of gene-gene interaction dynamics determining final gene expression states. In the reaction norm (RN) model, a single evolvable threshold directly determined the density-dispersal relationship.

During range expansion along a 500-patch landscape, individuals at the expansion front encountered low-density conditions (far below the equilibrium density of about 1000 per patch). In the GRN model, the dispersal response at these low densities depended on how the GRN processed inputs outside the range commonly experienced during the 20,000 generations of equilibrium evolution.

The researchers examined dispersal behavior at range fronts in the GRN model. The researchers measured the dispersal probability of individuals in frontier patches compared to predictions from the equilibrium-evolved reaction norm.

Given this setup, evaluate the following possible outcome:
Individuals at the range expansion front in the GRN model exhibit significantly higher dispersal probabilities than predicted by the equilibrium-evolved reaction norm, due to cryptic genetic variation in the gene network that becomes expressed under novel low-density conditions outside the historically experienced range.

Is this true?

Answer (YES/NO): YES